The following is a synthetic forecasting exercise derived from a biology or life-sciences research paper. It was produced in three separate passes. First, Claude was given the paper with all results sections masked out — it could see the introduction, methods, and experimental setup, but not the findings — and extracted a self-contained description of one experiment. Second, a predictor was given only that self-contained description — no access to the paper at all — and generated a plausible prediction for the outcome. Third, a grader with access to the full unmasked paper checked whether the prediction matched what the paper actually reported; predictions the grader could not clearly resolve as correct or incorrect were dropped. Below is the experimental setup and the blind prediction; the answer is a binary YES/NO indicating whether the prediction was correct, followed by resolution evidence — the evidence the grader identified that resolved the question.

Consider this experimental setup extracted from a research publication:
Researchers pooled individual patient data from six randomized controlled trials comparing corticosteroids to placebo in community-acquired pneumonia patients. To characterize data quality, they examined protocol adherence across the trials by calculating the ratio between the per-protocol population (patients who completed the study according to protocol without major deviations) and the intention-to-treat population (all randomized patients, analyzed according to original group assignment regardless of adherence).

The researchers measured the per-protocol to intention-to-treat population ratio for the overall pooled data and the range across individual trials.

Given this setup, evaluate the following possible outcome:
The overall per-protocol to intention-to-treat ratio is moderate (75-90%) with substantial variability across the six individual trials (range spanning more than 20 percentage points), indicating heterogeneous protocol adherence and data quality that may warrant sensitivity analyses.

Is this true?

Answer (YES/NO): NO